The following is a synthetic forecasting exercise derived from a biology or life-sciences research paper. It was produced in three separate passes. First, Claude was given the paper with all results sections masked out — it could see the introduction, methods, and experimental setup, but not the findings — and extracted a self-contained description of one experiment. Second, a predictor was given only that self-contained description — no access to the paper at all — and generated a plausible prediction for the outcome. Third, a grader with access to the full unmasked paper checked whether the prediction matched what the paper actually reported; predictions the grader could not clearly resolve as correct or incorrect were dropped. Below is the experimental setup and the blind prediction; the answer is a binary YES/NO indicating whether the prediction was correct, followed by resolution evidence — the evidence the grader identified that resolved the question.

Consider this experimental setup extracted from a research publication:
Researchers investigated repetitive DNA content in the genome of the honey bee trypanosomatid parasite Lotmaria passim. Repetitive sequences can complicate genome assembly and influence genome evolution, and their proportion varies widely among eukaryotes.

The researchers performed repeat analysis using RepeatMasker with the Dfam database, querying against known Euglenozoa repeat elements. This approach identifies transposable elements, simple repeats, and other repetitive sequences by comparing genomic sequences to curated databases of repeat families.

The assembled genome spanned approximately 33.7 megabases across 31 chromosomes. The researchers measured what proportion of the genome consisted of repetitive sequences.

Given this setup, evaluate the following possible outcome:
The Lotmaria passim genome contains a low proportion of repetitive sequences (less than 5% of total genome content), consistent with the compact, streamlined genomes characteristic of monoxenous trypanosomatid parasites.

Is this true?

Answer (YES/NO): NO